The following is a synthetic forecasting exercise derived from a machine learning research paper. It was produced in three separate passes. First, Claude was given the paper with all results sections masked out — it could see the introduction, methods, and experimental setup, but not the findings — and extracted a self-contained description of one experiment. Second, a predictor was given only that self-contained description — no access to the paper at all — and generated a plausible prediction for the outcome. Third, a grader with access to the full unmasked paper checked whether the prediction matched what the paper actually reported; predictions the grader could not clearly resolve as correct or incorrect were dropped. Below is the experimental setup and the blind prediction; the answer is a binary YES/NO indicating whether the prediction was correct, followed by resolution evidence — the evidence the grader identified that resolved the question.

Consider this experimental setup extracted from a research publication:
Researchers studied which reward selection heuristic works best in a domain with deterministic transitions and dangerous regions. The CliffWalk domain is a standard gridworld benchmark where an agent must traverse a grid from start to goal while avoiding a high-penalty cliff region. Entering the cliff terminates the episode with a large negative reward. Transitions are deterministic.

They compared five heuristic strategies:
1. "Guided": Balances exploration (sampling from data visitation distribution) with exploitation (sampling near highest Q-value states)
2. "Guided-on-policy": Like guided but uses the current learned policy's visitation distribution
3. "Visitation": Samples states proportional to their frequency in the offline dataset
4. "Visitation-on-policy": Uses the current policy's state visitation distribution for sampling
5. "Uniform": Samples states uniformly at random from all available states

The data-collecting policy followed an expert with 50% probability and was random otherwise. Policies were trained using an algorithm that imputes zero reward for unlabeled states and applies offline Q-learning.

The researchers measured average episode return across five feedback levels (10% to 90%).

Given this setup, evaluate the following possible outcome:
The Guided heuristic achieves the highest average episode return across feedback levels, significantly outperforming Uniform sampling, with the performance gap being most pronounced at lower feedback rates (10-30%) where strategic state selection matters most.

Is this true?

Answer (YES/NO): NO